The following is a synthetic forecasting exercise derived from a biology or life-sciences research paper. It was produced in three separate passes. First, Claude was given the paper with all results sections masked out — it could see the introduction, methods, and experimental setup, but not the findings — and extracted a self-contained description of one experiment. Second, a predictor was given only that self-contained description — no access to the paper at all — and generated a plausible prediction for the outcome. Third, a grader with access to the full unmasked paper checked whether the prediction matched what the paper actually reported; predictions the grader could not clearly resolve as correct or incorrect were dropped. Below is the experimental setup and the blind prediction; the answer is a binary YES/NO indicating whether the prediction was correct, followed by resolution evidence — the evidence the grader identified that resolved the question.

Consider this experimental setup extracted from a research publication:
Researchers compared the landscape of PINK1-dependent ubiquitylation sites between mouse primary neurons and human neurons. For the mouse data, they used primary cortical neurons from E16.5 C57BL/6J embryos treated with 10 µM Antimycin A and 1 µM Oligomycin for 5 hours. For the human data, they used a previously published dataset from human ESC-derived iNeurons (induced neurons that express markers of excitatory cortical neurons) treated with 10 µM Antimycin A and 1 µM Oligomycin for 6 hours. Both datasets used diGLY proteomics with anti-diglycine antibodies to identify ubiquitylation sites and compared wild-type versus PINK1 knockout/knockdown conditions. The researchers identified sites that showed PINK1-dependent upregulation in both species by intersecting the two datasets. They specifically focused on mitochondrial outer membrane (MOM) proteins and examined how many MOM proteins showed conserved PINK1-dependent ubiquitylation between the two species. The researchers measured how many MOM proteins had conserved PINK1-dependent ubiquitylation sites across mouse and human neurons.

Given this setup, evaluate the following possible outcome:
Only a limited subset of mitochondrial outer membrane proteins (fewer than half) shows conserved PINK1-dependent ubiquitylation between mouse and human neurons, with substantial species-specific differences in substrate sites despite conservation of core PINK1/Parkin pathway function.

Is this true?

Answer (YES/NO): YES